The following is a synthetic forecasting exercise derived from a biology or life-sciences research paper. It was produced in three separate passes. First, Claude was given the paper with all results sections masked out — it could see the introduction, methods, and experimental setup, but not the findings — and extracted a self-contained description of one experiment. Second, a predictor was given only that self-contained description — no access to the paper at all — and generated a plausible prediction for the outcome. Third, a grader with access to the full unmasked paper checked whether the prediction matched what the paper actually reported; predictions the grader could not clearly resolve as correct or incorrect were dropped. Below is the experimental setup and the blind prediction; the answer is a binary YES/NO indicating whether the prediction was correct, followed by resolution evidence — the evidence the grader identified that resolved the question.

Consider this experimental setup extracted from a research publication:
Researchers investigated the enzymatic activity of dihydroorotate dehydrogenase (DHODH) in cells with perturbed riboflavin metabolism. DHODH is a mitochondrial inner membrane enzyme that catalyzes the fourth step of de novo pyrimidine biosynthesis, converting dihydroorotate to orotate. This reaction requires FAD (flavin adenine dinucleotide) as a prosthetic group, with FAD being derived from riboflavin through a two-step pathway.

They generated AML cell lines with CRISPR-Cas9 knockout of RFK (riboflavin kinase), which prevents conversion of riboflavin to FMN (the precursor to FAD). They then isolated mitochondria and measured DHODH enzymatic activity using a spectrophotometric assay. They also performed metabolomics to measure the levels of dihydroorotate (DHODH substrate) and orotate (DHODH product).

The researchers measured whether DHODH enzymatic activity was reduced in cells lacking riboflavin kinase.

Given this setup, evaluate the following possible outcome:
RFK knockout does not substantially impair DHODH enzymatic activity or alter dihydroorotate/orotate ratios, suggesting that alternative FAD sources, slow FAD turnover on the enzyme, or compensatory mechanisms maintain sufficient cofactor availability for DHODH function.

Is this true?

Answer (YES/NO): NO